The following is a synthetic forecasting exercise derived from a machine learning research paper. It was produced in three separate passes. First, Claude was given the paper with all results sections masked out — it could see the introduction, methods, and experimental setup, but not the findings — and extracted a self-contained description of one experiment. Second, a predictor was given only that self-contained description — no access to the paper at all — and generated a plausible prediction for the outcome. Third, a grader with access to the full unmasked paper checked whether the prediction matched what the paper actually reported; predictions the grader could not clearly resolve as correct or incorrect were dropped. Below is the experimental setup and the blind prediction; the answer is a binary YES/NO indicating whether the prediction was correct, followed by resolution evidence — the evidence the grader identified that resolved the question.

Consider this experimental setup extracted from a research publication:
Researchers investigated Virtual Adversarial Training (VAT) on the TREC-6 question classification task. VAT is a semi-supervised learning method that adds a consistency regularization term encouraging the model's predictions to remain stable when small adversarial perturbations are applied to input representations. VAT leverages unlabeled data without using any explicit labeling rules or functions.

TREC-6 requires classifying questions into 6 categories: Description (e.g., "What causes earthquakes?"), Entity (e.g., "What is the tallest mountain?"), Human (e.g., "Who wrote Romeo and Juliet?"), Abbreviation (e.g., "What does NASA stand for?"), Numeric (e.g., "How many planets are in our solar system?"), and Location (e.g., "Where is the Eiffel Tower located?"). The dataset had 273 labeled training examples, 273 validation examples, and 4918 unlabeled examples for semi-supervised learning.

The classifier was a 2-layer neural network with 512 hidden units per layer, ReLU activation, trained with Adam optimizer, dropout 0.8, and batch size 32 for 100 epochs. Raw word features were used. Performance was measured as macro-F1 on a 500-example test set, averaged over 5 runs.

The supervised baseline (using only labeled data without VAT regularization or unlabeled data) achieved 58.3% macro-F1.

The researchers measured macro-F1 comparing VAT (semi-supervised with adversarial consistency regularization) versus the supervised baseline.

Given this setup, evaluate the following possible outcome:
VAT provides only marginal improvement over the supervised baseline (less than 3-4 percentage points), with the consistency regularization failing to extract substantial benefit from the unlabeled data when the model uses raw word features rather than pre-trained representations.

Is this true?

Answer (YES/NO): NO